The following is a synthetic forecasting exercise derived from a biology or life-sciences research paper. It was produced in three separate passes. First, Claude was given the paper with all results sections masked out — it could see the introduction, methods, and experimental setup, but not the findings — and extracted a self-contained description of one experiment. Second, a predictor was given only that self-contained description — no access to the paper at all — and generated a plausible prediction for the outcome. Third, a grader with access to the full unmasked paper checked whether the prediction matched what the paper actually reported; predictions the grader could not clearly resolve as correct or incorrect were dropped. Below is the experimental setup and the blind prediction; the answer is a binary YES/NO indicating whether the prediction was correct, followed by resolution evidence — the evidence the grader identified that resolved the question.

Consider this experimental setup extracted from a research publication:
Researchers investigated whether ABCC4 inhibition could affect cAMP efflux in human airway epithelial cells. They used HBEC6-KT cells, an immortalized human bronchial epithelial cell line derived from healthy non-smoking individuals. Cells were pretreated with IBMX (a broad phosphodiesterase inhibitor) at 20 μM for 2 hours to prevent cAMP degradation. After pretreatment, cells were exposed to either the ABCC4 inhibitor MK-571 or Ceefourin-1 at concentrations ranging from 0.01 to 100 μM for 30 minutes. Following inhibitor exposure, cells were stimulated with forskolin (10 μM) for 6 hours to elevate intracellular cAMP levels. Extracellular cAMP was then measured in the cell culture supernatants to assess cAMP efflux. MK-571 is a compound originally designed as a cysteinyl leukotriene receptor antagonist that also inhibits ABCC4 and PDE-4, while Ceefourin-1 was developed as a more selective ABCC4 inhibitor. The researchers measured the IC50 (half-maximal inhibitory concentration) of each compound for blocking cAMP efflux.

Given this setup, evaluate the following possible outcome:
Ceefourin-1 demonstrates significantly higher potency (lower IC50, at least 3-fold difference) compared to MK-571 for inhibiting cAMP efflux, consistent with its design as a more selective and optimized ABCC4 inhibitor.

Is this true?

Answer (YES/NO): NO